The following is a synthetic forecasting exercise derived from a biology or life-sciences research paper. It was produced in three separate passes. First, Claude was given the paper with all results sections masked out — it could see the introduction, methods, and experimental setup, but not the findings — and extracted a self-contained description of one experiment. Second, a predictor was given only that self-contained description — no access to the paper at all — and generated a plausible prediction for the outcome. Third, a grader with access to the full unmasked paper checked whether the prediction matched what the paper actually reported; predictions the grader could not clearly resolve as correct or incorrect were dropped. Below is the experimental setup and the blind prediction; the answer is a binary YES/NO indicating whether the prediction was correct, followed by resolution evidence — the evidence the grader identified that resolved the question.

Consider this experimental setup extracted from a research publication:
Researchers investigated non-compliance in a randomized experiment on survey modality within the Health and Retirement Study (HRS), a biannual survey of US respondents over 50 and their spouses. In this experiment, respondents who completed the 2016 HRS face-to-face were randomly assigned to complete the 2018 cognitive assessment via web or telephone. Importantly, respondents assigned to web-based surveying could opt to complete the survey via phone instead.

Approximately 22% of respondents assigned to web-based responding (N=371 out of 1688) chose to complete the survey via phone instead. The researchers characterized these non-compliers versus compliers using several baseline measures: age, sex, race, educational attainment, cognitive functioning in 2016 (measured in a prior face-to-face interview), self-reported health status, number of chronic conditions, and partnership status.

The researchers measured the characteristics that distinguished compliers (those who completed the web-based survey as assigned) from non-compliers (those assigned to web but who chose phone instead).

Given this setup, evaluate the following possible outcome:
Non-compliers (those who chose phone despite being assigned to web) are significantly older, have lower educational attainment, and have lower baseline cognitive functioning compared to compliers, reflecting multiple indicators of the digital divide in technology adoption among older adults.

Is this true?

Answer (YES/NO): NO